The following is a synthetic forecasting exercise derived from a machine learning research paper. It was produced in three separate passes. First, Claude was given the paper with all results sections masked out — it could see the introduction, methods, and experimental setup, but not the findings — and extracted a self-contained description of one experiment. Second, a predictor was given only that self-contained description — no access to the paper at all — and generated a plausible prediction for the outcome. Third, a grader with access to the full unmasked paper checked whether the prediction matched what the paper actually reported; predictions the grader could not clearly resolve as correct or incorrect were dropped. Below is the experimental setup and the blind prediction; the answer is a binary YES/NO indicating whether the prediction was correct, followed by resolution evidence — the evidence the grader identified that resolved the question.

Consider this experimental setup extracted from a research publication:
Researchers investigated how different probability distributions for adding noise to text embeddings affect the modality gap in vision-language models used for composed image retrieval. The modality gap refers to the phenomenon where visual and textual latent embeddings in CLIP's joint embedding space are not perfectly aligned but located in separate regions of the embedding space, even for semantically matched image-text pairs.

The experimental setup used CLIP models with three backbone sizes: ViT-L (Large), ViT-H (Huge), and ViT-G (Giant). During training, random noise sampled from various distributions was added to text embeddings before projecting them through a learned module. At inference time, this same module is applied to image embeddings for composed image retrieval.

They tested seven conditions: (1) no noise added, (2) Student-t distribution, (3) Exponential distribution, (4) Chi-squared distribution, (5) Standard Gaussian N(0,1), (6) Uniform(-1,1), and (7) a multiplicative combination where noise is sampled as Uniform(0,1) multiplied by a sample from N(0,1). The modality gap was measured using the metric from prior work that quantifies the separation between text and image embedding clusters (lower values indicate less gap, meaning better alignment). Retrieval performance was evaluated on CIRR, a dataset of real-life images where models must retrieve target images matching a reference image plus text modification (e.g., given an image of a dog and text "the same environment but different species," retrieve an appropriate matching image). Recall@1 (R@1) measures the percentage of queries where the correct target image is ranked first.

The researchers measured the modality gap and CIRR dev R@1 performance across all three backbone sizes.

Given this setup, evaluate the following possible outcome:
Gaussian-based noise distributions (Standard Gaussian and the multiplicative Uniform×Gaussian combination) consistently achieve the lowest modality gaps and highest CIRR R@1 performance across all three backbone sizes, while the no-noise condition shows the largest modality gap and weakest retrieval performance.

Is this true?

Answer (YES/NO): NO